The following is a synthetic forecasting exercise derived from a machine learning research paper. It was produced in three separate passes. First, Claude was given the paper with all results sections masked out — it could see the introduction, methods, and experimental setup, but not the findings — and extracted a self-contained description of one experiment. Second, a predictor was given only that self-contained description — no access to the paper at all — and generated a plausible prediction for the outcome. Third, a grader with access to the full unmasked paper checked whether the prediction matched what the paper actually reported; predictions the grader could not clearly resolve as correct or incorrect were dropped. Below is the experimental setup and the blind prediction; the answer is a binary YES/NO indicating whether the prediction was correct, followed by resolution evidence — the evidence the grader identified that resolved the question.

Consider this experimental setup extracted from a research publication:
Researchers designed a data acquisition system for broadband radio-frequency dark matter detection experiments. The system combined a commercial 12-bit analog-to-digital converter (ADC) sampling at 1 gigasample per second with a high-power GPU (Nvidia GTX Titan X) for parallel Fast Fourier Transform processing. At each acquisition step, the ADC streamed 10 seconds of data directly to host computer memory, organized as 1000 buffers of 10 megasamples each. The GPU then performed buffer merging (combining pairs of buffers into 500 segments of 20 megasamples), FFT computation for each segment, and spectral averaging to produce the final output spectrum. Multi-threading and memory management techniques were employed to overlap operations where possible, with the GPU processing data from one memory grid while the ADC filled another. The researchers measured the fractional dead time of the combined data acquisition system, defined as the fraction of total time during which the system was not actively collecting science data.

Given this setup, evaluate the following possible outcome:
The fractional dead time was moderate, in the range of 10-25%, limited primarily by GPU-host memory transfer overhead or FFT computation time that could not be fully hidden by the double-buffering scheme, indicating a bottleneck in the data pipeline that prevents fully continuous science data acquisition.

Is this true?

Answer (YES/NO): NO